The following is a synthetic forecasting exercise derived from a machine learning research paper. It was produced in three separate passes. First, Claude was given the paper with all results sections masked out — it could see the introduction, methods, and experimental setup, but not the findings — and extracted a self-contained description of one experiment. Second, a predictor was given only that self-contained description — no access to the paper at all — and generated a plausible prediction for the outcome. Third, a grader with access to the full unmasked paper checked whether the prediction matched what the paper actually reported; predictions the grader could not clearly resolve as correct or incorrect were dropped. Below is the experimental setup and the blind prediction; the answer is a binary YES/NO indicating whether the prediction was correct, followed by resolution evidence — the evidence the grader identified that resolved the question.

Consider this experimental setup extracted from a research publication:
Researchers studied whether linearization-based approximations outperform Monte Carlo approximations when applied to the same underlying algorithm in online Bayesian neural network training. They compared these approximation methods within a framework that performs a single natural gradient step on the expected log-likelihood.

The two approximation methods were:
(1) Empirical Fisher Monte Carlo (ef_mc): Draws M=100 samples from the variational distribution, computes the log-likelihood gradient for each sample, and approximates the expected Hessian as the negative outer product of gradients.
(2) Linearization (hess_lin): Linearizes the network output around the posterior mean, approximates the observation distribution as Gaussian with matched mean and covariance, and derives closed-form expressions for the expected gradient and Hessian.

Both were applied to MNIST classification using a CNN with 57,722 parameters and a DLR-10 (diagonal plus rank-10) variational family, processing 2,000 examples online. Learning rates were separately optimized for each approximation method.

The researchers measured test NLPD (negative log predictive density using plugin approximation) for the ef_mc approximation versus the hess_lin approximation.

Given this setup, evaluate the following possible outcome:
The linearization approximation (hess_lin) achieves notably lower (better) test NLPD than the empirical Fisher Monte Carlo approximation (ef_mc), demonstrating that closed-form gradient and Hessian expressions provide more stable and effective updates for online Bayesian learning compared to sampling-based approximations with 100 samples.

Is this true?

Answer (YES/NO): YES